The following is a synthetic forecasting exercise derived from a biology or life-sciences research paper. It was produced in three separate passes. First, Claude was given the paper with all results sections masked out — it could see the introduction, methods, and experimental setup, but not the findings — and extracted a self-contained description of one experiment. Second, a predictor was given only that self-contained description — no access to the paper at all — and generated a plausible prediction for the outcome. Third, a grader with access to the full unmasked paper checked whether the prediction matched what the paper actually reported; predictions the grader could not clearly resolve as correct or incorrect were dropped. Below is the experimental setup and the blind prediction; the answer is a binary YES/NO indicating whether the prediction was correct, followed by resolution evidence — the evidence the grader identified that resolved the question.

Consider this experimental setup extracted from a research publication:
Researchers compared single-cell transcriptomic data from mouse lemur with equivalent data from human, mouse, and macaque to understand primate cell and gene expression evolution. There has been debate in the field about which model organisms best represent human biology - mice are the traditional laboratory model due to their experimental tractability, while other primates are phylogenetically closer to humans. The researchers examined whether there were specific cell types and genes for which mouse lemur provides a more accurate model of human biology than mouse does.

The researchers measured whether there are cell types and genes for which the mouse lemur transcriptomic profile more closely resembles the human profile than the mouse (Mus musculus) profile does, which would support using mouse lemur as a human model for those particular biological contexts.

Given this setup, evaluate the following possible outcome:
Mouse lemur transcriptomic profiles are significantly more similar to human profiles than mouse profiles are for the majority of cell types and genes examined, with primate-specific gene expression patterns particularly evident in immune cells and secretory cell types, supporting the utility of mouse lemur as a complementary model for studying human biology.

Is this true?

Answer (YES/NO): NO